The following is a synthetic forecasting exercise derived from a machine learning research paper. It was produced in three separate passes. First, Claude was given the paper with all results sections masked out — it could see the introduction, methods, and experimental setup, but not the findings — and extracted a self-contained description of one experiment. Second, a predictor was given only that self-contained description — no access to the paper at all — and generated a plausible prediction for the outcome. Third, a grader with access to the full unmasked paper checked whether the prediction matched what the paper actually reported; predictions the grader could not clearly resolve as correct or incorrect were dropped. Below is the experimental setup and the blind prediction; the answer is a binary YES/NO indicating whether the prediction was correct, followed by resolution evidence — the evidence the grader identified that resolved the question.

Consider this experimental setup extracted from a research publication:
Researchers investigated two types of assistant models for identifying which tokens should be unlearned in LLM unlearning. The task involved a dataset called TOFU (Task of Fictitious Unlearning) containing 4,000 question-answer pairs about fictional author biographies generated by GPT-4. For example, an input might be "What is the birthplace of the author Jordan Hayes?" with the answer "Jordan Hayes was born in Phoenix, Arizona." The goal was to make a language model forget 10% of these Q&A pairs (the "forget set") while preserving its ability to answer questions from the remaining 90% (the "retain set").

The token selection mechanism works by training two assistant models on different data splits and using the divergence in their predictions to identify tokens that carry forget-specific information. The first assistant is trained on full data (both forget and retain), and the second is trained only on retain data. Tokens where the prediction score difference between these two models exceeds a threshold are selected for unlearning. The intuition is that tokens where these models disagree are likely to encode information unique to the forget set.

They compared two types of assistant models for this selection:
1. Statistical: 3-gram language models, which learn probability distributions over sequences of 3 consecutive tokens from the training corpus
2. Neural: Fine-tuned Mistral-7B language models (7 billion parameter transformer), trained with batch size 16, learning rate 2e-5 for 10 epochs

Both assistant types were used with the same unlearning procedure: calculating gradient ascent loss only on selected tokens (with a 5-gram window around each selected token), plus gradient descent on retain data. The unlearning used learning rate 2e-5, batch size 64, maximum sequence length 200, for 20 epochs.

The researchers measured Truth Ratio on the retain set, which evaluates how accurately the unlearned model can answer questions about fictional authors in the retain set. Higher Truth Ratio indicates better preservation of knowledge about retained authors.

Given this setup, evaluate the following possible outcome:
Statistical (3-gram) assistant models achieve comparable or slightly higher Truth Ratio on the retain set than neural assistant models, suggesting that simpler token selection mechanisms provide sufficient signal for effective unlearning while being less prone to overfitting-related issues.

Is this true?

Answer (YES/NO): NO